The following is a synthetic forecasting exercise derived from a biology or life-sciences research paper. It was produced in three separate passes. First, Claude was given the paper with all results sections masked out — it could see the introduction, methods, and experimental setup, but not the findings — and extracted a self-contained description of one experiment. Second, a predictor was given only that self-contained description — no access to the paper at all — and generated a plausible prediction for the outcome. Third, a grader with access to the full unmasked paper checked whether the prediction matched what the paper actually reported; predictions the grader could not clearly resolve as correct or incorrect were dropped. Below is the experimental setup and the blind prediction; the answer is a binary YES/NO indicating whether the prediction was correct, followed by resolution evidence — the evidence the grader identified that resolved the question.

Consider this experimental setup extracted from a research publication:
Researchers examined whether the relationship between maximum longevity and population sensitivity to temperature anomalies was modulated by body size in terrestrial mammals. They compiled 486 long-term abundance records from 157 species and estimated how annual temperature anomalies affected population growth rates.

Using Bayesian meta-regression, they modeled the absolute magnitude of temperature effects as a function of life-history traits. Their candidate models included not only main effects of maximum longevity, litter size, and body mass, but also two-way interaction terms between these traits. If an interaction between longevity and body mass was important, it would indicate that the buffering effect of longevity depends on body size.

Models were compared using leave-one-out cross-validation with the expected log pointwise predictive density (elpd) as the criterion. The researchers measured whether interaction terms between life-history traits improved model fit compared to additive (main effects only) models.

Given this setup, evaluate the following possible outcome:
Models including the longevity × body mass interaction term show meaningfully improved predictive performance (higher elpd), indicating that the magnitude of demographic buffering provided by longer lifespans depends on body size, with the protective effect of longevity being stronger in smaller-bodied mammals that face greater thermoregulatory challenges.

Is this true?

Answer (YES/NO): NO